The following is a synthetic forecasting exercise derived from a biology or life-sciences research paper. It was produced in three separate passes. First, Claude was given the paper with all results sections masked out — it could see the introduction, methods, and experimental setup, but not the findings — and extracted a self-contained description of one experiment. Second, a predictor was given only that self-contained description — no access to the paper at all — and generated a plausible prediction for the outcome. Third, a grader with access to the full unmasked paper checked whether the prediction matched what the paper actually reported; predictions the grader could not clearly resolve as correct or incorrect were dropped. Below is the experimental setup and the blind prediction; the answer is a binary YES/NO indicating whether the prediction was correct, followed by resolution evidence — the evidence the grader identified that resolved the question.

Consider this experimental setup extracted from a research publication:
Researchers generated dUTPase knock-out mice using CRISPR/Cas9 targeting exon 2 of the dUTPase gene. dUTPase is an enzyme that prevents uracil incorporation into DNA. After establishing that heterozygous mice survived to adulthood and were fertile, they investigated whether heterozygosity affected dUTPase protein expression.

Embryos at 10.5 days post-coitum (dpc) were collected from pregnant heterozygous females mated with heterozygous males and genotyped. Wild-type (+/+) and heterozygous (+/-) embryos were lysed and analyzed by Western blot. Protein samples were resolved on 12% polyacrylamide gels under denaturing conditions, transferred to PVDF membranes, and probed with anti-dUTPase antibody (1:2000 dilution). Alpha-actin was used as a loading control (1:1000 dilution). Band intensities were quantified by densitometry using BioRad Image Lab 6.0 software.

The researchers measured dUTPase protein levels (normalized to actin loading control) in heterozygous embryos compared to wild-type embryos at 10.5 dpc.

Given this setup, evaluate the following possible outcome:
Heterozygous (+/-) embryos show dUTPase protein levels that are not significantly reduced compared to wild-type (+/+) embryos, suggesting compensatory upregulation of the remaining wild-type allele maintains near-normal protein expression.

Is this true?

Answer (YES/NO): NO